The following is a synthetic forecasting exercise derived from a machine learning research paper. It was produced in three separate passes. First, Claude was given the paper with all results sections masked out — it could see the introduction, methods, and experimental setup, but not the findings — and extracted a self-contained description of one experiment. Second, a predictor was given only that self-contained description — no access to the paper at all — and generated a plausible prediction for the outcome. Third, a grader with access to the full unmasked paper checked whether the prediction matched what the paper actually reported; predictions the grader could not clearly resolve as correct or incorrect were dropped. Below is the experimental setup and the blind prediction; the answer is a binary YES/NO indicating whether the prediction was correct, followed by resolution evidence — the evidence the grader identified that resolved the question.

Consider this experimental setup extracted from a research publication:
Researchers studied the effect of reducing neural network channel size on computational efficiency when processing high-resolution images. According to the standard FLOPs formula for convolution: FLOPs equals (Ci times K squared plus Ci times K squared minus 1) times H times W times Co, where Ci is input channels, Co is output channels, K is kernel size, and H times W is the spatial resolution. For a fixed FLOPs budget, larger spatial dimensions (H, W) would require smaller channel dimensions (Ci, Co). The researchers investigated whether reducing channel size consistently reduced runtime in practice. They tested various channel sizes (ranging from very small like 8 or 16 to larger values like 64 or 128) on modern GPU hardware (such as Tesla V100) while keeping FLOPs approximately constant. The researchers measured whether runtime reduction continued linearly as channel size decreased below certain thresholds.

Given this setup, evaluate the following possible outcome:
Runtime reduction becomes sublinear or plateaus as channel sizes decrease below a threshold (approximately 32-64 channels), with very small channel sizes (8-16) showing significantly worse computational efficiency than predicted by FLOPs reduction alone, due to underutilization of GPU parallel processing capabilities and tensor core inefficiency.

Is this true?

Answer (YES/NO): YES